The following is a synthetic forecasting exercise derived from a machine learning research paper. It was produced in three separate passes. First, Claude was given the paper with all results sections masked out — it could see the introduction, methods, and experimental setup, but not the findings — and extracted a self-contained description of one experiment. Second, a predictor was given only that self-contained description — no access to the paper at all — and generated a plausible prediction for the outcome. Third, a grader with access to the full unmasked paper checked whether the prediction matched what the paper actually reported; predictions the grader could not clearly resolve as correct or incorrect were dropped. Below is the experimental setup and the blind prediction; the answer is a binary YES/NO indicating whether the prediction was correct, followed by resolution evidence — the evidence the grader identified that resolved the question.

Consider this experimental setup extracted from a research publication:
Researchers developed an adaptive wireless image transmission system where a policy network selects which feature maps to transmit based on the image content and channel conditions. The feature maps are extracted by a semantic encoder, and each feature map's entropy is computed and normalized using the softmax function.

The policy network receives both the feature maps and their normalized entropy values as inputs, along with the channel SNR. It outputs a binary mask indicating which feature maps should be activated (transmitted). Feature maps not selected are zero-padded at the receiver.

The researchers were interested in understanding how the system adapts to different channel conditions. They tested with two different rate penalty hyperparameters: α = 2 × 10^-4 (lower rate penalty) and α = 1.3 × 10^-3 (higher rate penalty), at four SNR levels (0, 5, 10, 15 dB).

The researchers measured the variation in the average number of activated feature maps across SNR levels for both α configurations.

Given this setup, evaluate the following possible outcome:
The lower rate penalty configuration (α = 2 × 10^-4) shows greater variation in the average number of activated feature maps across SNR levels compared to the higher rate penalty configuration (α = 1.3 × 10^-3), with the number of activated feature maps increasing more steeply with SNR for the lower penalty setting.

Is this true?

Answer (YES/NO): NO